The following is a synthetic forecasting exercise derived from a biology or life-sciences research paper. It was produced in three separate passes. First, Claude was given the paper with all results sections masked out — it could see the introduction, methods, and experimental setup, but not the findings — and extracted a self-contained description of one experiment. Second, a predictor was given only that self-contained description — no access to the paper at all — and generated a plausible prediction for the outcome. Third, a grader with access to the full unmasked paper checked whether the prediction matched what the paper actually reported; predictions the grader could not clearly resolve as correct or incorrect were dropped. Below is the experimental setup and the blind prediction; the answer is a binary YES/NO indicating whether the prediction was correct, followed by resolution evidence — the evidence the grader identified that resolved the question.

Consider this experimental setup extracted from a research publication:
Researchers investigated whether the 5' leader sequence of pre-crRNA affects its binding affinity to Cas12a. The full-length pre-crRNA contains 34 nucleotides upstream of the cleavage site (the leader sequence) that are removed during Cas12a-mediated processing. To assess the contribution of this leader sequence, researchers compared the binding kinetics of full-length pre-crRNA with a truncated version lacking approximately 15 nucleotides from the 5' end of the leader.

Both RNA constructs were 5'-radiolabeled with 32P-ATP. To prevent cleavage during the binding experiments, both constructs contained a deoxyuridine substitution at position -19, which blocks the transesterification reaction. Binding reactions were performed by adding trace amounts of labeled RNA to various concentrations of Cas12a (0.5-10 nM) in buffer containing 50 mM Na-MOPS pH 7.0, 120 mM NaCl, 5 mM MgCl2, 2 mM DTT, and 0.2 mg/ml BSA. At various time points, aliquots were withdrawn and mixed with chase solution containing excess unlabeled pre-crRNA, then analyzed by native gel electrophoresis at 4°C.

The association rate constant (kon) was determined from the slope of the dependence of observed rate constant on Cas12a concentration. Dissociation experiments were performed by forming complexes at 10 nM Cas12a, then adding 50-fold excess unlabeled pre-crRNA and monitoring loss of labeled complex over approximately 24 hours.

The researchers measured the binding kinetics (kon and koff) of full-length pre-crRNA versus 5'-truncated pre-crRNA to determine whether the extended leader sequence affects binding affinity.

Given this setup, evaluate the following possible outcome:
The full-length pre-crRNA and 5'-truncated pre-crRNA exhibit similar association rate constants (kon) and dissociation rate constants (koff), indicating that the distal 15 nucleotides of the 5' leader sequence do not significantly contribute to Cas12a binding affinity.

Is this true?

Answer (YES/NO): YES